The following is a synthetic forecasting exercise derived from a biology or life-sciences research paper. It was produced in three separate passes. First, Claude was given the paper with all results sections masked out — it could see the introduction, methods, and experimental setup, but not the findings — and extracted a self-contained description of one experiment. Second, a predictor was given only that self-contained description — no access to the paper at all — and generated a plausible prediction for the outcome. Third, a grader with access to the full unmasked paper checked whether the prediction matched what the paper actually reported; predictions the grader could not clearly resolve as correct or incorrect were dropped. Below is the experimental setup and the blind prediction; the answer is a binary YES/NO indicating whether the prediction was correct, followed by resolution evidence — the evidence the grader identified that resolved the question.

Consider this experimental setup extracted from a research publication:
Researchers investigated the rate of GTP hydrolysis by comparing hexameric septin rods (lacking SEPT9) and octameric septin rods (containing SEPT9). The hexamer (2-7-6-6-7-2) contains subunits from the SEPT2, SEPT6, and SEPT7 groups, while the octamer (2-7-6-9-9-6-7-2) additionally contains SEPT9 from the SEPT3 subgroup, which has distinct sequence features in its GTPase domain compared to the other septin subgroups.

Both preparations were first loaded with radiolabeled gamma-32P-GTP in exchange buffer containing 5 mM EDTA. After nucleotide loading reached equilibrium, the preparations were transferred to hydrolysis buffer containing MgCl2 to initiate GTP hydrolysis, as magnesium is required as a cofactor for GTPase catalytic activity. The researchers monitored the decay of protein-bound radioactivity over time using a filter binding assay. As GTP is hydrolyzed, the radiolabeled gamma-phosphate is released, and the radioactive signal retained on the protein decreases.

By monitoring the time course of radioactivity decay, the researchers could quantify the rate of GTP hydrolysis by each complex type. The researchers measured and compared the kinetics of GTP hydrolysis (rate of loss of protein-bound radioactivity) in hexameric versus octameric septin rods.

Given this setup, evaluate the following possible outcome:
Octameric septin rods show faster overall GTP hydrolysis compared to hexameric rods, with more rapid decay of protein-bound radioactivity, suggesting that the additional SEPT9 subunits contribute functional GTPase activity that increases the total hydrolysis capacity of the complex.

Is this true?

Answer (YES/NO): NO